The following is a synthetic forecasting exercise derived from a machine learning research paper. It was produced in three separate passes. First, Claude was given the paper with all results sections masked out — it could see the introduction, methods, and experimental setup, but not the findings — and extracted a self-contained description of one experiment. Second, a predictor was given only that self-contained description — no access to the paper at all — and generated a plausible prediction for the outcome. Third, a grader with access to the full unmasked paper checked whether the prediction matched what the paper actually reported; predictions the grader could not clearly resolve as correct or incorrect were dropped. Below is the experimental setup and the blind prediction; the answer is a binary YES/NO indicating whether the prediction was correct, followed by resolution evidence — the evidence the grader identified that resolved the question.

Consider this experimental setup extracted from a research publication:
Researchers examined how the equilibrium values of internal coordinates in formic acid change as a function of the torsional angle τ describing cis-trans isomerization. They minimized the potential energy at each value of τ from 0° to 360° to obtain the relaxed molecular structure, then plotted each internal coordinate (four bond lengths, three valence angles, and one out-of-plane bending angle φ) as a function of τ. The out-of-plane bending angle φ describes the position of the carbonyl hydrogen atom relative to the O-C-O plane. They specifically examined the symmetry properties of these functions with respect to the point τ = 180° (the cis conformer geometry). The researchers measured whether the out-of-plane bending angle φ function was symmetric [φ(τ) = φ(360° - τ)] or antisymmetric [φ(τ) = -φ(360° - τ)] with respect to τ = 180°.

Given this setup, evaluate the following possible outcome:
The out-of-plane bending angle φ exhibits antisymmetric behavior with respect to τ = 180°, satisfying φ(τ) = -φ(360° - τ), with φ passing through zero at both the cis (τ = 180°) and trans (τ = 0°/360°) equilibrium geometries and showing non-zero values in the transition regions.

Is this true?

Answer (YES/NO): YES